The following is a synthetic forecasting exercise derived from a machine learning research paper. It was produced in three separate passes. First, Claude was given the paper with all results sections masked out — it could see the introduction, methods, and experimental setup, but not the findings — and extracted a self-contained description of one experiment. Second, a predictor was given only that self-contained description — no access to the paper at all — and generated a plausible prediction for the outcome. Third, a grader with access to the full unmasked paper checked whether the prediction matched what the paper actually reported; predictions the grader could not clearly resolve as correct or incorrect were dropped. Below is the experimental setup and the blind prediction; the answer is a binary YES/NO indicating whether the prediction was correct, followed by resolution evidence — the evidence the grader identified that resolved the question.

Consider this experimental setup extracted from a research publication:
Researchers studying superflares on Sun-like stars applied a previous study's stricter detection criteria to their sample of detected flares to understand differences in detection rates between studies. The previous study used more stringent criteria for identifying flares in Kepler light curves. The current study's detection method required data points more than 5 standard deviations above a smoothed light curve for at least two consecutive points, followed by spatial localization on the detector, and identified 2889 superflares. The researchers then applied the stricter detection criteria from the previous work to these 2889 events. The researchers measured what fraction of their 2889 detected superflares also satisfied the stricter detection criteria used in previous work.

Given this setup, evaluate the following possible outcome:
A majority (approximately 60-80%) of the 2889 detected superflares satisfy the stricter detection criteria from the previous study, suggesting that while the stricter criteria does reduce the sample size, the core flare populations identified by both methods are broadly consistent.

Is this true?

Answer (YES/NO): NO